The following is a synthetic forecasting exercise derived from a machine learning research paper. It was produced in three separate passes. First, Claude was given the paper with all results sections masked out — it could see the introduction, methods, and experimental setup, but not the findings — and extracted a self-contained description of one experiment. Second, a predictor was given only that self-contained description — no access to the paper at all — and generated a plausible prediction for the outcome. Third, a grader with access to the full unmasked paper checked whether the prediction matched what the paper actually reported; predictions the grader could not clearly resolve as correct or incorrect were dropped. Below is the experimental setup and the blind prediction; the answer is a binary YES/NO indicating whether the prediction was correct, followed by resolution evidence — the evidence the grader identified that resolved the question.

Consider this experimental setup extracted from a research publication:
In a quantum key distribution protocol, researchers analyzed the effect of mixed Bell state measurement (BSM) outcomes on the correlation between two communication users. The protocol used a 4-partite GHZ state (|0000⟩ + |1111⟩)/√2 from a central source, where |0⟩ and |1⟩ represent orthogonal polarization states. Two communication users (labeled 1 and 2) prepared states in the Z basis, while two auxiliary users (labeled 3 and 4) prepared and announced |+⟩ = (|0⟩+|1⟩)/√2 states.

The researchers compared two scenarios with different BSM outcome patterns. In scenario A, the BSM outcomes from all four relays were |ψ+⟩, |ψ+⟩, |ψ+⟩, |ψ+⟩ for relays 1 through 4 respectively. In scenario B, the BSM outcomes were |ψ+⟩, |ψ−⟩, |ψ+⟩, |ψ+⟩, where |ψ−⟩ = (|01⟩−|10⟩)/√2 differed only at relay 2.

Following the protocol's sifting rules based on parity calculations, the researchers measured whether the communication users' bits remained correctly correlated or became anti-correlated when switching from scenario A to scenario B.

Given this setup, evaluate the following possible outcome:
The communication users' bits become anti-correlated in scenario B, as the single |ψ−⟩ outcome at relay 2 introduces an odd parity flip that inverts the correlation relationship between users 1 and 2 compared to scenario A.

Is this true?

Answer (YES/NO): NO